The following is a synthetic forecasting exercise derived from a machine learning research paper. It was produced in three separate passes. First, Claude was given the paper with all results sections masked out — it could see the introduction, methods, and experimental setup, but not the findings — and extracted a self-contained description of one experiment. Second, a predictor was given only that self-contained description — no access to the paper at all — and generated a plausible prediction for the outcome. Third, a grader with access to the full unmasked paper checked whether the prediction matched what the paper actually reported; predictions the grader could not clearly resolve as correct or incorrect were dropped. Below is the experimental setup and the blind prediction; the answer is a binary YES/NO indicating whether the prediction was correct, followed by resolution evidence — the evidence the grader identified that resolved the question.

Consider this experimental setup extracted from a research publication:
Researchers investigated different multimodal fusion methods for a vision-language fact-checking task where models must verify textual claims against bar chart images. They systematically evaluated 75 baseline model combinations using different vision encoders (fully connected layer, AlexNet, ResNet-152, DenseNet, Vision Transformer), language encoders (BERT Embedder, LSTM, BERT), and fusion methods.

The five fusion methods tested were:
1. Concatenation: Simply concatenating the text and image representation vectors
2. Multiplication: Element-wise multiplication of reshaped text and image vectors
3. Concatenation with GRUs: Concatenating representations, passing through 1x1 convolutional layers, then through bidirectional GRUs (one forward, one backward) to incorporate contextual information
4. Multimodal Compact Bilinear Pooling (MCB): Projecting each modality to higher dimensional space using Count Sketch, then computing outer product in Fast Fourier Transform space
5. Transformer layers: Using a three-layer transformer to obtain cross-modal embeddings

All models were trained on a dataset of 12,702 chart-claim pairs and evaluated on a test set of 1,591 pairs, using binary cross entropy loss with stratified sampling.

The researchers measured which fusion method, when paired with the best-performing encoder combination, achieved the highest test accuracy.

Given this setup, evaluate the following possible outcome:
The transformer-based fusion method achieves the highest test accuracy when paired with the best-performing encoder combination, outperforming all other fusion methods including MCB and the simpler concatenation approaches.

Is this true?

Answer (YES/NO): NO